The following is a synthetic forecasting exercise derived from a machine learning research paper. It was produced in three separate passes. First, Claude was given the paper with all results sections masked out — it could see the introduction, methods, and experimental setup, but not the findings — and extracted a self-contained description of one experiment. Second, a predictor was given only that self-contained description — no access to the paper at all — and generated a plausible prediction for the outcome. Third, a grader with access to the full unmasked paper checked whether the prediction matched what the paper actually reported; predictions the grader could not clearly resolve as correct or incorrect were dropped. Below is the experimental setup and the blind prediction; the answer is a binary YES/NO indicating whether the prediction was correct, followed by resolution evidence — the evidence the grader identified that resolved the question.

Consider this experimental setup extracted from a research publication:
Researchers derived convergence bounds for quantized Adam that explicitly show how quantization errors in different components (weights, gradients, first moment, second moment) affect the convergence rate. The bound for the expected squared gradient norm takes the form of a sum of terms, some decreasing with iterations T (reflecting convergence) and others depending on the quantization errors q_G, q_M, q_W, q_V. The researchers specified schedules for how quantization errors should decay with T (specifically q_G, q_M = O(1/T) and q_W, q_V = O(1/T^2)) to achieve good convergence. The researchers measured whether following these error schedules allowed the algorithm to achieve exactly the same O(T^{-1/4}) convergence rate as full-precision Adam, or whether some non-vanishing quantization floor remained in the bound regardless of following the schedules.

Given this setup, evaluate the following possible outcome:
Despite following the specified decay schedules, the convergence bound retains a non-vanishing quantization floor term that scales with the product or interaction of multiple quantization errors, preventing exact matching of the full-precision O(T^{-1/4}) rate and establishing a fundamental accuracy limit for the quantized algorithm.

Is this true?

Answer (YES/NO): NO